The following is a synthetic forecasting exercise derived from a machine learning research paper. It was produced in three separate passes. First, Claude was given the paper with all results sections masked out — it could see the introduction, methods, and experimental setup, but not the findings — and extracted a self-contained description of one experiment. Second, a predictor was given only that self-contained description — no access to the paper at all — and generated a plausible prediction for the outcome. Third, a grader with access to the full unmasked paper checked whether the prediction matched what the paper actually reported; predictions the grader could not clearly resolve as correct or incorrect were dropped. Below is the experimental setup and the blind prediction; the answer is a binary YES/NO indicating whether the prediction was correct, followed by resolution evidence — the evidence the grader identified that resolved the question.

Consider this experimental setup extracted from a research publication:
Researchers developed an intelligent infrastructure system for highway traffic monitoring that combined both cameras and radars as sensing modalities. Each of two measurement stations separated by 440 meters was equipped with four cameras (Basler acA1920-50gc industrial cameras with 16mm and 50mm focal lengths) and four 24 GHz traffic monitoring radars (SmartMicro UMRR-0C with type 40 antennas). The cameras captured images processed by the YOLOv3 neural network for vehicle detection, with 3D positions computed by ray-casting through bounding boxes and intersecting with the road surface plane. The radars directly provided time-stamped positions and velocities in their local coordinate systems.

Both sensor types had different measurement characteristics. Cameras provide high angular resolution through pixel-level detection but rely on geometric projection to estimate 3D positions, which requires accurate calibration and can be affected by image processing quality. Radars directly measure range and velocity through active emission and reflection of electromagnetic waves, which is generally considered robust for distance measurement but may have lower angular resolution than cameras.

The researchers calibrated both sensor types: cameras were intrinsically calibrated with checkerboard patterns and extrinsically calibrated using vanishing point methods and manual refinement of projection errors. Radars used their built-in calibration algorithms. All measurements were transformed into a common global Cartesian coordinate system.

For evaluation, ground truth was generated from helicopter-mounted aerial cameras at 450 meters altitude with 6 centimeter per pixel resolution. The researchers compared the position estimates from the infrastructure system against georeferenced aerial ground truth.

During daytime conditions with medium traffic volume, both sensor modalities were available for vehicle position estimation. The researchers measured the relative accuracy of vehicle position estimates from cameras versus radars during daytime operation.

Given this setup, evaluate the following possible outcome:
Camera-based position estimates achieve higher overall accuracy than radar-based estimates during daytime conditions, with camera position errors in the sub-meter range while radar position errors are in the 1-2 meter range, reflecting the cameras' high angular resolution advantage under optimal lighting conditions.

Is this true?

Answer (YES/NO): NO